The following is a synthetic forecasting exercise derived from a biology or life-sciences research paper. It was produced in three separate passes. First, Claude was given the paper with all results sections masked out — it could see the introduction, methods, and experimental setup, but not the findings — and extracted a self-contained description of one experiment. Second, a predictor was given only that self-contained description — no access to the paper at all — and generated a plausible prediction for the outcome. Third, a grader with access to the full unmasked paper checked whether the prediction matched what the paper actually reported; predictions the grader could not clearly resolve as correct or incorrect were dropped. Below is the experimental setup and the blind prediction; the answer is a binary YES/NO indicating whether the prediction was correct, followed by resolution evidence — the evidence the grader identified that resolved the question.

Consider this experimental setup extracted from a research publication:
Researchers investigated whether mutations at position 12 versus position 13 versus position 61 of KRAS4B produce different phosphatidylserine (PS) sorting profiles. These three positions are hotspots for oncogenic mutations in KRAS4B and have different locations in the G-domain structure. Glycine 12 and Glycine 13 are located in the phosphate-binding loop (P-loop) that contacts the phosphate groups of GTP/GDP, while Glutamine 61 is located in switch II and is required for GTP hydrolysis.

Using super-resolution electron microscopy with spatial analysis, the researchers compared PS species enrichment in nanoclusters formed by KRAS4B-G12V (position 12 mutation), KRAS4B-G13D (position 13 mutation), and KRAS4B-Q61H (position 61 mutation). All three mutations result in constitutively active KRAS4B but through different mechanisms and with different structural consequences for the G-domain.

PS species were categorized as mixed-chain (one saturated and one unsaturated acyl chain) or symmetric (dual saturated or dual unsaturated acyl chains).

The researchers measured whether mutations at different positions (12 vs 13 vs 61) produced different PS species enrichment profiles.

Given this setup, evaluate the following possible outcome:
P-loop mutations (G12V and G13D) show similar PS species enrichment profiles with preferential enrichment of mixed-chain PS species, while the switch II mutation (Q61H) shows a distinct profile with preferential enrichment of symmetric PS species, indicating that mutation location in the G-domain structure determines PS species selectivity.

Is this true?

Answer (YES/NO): NO